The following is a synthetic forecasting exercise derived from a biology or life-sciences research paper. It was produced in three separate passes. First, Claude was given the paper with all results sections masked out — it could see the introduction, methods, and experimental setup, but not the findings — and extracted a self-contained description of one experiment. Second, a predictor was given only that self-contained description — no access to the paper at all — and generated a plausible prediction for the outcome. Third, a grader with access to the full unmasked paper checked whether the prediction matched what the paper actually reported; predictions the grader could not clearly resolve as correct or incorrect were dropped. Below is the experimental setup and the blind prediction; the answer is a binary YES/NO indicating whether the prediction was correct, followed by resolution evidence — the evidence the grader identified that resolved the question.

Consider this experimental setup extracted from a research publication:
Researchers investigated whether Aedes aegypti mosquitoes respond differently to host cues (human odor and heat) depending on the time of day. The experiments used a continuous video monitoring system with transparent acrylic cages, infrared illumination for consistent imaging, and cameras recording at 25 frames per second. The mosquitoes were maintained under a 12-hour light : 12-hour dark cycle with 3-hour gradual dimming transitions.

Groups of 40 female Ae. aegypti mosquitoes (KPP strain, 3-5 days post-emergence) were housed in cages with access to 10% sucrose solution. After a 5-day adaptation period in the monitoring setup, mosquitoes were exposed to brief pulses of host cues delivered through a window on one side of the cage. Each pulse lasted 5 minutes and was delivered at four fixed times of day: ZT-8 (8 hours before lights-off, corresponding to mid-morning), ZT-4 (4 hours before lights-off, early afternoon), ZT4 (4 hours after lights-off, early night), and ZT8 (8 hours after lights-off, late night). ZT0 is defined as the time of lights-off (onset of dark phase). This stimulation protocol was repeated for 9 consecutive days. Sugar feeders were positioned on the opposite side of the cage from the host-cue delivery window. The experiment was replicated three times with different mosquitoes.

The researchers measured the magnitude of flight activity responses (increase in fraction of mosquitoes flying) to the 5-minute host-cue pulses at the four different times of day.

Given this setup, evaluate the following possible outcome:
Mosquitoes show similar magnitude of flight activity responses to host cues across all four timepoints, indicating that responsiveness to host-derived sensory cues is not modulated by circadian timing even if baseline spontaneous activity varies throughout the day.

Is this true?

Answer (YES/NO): NO